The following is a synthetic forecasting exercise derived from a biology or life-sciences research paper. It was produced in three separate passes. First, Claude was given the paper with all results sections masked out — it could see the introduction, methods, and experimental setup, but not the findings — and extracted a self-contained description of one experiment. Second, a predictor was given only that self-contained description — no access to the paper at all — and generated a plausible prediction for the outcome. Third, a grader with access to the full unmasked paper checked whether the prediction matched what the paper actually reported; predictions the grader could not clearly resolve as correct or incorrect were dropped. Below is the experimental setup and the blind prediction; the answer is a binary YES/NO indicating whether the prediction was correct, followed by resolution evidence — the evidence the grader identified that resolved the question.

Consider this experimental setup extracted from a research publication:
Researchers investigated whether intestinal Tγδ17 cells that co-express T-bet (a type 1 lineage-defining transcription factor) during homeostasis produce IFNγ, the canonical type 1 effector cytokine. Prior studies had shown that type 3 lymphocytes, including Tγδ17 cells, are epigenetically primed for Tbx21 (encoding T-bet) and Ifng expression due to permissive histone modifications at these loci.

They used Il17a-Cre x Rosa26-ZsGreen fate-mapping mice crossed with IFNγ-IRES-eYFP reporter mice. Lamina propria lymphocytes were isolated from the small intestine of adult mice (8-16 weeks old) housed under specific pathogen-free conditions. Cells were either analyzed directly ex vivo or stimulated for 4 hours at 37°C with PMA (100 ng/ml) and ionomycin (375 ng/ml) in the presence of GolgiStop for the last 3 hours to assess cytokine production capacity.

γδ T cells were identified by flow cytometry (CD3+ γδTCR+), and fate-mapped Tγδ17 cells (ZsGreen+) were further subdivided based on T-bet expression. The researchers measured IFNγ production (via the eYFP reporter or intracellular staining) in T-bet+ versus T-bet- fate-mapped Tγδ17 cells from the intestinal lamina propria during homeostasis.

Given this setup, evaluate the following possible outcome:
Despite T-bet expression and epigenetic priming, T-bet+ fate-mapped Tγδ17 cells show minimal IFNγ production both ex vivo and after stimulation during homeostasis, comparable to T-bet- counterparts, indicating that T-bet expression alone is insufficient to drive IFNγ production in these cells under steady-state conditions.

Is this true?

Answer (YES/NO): YES